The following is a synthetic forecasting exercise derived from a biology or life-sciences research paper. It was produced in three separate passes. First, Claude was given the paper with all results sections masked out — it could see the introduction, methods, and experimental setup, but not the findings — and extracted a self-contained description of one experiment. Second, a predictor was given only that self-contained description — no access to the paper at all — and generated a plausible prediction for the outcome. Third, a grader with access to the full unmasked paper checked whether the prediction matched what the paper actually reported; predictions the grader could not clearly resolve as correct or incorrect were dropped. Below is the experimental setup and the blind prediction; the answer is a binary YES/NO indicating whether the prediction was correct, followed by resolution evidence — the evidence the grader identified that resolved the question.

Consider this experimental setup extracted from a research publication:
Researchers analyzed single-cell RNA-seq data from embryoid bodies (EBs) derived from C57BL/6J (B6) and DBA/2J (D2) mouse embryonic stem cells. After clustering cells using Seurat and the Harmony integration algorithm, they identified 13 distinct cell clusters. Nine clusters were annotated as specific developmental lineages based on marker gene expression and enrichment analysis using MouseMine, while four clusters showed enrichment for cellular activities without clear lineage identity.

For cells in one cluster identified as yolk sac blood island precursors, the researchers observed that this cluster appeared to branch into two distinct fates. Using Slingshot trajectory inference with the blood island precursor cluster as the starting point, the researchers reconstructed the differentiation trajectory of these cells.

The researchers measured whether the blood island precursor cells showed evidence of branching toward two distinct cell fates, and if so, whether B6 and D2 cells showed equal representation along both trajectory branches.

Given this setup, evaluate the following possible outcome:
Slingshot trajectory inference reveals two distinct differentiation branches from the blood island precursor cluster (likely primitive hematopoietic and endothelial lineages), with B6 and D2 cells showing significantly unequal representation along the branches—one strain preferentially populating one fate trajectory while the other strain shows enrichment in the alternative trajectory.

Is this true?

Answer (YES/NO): YES